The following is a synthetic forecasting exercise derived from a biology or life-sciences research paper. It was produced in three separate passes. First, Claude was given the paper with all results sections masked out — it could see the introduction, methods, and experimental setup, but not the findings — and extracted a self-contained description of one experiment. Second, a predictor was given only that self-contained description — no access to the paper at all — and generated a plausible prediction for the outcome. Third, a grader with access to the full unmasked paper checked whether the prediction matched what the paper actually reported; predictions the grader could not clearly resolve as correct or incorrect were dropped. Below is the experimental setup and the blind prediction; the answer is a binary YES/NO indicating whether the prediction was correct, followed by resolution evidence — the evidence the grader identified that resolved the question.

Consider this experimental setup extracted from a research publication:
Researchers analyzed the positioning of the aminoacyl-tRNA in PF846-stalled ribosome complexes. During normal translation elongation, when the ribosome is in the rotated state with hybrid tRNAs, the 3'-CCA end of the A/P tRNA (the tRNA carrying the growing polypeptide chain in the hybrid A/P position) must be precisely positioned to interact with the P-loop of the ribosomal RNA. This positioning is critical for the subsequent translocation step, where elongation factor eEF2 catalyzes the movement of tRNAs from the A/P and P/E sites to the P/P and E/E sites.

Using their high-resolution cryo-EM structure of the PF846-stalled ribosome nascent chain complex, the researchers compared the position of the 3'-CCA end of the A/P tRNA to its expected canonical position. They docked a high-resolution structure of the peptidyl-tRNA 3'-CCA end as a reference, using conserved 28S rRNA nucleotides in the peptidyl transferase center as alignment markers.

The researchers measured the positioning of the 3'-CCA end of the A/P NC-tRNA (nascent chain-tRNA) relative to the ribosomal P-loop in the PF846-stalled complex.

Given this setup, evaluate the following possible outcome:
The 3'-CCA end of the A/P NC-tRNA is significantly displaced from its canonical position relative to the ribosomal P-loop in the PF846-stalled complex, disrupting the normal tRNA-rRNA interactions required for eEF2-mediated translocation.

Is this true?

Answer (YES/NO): YES